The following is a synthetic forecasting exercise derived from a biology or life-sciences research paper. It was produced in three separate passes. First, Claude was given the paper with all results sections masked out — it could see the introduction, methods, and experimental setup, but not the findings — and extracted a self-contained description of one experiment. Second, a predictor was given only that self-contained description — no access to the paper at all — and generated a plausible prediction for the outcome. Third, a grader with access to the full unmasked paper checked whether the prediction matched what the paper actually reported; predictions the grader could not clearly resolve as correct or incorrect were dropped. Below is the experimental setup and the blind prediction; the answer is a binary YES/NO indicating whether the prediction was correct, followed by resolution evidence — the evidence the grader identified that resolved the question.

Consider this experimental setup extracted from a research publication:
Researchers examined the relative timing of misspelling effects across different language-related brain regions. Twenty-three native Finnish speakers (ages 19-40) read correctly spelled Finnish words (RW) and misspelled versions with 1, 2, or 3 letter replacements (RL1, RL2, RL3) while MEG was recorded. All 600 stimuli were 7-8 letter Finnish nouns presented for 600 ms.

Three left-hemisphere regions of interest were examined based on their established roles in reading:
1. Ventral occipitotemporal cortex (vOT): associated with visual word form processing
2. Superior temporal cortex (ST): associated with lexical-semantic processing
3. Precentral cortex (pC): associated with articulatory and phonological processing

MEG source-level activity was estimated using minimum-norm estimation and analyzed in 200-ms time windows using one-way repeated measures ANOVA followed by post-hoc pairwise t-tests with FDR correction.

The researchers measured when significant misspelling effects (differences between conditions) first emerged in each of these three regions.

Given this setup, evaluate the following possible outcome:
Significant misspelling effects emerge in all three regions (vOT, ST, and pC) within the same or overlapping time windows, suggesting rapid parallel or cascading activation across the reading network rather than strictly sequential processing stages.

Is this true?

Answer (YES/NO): NO